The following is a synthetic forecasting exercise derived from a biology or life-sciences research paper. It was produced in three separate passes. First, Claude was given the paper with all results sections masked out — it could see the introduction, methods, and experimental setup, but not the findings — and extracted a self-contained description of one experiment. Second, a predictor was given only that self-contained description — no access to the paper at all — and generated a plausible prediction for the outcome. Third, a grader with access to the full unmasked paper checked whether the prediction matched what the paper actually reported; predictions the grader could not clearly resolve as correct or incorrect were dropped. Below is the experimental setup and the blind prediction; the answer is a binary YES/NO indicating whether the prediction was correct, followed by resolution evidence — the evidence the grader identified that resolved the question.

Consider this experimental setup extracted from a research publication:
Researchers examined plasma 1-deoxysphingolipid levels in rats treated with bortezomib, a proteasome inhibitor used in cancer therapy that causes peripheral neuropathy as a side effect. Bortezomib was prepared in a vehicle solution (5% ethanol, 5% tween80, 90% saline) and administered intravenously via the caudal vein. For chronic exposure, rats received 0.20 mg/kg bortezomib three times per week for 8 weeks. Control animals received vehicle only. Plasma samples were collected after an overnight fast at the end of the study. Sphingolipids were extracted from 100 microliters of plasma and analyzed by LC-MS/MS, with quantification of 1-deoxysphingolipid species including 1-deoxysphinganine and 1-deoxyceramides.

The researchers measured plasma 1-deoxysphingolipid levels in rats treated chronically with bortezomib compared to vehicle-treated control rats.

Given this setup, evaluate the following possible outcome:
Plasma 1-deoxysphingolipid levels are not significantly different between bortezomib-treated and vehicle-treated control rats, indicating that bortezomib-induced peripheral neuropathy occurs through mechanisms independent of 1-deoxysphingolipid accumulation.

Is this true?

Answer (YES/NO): NO